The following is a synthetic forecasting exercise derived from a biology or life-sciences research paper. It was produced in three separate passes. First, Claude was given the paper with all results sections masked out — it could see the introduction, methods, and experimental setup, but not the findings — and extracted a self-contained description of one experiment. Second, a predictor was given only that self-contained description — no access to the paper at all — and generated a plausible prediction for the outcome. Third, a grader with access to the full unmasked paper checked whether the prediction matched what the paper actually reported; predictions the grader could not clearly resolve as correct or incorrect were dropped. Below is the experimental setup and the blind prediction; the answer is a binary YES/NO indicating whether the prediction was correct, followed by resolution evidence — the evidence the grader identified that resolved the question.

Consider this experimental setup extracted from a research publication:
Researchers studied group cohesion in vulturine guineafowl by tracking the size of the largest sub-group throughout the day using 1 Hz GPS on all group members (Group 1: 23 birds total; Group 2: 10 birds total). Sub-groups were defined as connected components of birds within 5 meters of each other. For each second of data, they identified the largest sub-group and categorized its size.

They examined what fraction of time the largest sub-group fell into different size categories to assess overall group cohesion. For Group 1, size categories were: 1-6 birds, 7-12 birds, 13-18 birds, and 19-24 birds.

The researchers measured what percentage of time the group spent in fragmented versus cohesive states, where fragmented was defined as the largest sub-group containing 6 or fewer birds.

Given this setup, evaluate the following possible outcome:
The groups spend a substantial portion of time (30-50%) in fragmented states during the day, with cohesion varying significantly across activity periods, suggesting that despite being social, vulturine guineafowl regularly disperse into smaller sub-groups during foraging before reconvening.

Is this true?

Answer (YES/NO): NO